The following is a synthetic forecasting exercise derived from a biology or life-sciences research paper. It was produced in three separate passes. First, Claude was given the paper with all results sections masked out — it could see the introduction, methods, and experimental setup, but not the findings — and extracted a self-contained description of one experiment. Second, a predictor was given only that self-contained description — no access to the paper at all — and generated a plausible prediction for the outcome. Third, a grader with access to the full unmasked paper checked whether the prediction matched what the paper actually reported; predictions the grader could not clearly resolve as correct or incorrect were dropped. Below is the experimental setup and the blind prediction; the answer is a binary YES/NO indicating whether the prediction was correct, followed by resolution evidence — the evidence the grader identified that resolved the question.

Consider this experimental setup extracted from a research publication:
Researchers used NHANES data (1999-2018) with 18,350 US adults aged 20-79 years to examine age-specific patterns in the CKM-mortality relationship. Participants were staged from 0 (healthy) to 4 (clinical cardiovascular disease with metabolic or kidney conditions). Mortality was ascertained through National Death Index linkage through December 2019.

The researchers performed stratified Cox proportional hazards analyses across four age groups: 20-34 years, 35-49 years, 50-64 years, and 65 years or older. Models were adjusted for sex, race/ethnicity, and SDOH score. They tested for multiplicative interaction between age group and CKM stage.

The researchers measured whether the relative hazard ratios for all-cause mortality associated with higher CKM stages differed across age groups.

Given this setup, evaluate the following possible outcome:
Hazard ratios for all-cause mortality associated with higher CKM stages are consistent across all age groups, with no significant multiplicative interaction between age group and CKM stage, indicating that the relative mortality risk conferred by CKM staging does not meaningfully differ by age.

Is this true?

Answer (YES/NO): NO